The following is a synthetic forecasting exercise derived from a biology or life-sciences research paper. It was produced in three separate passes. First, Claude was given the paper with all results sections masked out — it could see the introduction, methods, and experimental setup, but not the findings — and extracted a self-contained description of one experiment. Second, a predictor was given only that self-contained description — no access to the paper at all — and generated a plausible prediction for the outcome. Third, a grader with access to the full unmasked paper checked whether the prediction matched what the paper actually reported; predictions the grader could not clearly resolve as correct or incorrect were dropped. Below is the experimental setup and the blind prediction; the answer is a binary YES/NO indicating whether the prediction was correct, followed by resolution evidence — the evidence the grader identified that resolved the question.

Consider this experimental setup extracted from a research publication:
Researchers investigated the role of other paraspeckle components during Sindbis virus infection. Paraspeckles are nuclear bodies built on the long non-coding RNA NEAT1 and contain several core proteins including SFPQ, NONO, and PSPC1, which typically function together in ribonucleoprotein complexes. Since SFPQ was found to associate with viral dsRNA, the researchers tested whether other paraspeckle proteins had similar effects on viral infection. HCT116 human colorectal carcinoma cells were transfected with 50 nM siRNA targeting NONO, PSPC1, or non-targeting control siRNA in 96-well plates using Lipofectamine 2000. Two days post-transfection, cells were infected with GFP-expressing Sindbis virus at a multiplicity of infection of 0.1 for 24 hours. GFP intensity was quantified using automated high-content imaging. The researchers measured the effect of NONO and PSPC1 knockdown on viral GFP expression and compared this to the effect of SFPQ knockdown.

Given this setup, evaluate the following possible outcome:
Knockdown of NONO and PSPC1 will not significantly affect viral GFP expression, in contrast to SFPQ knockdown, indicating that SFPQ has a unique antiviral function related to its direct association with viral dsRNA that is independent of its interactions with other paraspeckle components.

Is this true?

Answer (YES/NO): NO